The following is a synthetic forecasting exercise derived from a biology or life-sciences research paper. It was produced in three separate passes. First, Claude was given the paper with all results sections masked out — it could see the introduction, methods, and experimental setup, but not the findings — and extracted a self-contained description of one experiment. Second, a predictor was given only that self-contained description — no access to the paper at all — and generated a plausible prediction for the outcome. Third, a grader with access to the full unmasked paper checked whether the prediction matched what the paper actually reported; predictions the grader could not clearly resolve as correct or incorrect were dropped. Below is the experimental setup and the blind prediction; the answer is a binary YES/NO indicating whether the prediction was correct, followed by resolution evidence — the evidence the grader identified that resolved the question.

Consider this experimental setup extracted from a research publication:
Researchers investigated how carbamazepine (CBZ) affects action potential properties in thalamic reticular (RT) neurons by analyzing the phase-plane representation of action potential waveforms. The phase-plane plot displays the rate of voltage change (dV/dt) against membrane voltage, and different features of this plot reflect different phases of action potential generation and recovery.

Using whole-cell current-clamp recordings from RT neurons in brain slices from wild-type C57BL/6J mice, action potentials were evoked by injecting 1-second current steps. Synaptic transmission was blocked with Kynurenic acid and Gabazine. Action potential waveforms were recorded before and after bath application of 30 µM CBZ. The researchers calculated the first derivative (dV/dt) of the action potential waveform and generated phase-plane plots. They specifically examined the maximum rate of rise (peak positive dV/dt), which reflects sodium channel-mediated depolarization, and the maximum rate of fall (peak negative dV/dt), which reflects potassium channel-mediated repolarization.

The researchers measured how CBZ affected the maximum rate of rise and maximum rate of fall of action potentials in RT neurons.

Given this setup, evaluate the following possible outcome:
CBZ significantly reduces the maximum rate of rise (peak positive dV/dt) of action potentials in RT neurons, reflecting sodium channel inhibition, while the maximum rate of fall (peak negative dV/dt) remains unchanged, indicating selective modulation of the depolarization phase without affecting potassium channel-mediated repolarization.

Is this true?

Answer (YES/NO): NO